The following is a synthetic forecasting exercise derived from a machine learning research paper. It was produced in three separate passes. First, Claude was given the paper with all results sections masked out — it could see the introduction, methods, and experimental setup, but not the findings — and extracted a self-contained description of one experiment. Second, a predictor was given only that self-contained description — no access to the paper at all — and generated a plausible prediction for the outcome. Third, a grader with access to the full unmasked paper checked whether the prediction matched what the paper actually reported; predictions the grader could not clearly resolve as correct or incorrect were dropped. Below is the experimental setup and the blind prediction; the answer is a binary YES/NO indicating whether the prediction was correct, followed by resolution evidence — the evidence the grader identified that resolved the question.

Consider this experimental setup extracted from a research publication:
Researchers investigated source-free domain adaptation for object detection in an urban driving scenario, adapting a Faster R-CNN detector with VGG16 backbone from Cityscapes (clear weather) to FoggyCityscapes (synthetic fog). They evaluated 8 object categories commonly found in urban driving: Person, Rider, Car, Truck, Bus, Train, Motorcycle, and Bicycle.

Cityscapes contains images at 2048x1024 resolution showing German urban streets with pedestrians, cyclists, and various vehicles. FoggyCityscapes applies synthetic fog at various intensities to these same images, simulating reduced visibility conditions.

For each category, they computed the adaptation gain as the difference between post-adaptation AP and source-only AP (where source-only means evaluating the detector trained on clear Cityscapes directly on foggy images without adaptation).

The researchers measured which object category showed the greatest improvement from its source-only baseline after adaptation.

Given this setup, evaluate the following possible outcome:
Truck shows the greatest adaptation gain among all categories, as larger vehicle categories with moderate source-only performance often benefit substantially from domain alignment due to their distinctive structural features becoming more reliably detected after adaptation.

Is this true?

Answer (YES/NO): NO